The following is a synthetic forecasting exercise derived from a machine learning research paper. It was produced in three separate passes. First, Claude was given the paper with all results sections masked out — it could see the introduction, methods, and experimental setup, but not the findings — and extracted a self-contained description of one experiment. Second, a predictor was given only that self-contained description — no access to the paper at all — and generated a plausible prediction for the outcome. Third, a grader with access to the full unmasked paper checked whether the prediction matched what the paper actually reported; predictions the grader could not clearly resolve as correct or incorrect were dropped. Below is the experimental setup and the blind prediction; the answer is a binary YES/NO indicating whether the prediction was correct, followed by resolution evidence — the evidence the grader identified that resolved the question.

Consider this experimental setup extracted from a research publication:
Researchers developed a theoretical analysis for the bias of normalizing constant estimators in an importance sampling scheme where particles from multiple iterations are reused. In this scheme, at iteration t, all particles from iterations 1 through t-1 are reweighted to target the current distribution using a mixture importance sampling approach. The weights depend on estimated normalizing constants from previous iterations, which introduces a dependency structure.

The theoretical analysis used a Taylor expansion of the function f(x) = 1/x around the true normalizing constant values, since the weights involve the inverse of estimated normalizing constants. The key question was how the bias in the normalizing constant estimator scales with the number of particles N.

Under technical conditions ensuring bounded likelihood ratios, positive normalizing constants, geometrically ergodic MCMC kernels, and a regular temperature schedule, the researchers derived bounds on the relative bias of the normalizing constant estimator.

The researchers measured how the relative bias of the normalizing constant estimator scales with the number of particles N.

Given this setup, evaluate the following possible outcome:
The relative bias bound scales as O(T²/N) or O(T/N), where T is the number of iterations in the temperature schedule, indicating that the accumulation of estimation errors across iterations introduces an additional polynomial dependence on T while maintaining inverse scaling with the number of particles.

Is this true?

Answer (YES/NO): YES